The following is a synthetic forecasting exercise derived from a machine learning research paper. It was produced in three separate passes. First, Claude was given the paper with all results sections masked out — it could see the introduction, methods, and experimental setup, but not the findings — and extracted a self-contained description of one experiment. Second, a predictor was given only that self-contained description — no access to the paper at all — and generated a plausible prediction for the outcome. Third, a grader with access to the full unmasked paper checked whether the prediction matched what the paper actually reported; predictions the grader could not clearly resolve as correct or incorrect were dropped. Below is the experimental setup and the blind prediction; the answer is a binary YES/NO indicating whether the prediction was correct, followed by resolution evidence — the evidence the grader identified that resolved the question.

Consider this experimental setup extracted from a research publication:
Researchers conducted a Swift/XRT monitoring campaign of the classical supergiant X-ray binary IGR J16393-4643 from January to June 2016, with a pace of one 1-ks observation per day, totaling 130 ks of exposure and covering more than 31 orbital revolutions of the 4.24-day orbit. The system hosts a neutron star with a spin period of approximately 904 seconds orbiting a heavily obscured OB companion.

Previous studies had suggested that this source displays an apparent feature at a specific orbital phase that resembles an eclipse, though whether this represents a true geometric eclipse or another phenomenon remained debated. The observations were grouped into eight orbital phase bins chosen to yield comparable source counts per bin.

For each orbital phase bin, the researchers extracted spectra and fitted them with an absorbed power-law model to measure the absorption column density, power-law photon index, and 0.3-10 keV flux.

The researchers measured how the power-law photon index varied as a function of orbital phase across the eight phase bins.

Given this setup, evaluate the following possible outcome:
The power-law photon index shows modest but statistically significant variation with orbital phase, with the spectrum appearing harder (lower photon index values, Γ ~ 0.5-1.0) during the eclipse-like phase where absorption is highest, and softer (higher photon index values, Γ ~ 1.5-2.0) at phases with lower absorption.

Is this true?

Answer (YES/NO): NO